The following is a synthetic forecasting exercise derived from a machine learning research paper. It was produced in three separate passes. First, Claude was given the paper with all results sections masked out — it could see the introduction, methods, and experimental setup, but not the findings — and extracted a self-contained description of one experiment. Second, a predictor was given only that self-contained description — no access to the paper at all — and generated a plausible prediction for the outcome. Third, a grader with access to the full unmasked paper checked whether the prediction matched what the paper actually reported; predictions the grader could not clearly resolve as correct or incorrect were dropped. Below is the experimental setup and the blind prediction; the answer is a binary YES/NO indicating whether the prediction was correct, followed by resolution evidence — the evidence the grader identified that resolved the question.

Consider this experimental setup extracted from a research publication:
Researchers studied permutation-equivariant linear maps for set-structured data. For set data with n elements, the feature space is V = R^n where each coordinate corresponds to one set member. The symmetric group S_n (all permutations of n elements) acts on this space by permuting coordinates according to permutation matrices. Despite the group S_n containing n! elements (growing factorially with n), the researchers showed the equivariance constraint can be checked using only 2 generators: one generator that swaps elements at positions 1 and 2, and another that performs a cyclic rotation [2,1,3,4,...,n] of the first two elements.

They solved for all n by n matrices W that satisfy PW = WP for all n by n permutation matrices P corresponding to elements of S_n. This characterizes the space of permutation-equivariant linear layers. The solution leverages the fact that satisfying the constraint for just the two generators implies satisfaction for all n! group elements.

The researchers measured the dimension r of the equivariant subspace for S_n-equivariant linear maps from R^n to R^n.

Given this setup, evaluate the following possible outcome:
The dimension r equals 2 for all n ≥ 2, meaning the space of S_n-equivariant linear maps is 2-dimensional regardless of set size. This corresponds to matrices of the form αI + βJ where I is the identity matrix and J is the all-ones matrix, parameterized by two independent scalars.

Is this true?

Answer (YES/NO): YES